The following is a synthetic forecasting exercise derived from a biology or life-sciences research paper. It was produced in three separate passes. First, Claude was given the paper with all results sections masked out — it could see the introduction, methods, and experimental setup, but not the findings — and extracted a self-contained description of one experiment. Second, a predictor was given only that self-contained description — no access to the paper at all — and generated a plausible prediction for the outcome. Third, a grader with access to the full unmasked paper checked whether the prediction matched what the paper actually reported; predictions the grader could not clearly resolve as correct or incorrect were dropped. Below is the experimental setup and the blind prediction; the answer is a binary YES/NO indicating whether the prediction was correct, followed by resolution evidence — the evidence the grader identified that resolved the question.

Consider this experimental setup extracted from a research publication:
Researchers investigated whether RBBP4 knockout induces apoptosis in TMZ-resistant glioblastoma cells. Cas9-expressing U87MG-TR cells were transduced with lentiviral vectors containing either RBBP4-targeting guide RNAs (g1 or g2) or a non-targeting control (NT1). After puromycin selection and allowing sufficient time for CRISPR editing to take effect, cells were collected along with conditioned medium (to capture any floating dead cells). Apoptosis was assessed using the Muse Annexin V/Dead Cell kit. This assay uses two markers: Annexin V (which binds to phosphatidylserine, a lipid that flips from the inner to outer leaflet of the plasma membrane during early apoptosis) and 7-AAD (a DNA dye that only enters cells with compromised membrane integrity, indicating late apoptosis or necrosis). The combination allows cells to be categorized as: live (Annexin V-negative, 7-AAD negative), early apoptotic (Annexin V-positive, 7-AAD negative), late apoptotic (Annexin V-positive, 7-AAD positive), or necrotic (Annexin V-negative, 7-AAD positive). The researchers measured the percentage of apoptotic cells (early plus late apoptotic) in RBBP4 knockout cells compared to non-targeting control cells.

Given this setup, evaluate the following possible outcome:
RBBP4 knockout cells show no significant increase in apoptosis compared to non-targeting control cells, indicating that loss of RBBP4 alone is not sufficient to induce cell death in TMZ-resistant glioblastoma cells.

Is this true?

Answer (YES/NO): NO